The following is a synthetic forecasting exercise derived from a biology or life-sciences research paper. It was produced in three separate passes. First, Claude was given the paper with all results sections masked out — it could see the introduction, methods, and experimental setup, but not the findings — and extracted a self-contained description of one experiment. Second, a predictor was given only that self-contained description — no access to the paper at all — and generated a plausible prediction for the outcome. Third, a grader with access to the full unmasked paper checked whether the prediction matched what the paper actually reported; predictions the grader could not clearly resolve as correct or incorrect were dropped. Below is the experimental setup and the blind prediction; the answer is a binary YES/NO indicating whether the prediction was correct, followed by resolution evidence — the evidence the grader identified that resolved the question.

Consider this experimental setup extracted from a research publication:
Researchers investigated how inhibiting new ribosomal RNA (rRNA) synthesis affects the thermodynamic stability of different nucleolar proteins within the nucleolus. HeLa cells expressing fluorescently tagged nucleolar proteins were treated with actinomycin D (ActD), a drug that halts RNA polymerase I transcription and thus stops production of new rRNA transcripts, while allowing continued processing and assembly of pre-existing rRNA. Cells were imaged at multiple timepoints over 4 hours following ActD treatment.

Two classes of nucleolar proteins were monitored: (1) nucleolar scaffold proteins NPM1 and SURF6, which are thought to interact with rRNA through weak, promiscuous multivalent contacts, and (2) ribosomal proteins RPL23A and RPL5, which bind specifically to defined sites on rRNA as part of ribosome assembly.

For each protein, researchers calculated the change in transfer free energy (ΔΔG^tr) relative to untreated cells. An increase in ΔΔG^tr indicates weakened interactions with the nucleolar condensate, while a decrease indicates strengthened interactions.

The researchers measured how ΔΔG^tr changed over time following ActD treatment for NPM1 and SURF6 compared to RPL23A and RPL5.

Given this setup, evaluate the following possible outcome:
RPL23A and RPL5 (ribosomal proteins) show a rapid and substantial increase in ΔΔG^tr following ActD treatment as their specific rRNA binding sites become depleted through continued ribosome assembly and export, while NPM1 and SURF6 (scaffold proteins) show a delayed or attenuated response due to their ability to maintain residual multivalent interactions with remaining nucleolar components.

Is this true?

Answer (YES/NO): NO